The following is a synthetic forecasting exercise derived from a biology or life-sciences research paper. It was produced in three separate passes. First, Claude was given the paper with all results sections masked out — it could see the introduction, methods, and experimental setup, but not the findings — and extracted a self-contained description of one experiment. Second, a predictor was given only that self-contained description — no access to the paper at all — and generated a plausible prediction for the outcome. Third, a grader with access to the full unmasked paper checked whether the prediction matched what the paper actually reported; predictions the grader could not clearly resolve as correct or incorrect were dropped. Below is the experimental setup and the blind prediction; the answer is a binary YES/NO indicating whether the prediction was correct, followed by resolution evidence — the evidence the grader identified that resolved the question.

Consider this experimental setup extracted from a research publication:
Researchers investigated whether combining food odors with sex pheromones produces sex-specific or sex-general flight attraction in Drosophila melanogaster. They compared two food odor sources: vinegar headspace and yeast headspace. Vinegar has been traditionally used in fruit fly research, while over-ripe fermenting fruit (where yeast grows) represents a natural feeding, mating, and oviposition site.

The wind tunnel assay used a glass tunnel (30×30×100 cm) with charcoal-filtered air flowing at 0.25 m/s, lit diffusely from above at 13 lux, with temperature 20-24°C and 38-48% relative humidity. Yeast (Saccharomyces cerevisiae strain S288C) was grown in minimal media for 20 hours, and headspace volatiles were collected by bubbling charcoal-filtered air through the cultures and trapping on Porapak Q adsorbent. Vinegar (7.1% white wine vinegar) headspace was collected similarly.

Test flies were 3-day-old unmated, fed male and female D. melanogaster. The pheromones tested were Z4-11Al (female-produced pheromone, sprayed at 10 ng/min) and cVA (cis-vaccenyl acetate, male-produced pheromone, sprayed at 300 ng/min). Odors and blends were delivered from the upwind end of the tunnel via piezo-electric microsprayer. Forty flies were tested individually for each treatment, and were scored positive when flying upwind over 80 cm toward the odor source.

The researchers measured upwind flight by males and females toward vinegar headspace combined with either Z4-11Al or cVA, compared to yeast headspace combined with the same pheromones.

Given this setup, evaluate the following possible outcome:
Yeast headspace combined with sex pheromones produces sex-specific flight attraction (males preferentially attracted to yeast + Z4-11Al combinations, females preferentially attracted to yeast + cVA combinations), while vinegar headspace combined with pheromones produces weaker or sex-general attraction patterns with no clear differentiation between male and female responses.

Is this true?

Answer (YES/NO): NO